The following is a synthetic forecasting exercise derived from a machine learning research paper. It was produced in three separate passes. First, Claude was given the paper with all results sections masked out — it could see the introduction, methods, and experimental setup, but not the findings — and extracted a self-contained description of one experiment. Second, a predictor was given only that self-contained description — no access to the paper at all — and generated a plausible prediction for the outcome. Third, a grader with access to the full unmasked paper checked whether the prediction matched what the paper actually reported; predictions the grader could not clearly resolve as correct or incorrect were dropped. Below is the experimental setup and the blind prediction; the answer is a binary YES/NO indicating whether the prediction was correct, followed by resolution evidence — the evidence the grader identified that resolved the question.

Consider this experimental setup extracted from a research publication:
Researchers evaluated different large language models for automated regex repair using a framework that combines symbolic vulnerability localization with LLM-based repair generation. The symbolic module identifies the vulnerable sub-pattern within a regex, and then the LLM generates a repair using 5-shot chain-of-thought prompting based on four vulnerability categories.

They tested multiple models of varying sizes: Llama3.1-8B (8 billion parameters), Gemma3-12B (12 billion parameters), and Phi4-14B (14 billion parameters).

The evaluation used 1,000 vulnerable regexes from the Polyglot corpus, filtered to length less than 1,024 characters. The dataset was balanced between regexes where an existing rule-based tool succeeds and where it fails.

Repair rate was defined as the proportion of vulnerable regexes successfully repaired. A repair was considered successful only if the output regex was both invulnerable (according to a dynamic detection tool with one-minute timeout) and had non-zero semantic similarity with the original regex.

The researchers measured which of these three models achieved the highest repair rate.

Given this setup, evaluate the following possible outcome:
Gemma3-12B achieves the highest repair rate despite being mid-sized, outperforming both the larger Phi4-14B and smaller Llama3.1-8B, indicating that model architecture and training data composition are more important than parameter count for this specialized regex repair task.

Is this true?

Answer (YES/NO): NO